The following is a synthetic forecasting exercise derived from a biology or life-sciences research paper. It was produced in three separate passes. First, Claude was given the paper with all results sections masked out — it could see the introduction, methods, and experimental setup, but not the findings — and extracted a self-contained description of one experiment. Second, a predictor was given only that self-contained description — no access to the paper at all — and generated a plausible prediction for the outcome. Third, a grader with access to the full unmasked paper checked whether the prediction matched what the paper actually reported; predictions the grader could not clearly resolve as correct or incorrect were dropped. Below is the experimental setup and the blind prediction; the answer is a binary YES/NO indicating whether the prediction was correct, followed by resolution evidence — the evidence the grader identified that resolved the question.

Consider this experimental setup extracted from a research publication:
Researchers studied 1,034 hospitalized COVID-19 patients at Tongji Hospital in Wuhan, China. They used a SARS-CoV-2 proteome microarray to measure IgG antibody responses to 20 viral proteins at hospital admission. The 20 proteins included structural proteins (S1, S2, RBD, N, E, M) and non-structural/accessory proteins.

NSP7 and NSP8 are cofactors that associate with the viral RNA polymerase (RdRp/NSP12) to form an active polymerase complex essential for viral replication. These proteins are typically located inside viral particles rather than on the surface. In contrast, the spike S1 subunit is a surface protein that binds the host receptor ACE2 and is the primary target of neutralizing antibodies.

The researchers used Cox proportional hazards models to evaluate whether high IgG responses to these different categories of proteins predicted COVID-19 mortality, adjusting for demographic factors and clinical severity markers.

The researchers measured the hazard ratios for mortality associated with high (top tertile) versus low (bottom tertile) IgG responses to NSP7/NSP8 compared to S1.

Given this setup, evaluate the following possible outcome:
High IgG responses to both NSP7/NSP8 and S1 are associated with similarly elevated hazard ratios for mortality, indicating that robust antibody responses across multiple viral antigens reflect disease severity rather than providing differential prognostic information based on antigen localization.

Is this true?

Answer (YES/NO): NO